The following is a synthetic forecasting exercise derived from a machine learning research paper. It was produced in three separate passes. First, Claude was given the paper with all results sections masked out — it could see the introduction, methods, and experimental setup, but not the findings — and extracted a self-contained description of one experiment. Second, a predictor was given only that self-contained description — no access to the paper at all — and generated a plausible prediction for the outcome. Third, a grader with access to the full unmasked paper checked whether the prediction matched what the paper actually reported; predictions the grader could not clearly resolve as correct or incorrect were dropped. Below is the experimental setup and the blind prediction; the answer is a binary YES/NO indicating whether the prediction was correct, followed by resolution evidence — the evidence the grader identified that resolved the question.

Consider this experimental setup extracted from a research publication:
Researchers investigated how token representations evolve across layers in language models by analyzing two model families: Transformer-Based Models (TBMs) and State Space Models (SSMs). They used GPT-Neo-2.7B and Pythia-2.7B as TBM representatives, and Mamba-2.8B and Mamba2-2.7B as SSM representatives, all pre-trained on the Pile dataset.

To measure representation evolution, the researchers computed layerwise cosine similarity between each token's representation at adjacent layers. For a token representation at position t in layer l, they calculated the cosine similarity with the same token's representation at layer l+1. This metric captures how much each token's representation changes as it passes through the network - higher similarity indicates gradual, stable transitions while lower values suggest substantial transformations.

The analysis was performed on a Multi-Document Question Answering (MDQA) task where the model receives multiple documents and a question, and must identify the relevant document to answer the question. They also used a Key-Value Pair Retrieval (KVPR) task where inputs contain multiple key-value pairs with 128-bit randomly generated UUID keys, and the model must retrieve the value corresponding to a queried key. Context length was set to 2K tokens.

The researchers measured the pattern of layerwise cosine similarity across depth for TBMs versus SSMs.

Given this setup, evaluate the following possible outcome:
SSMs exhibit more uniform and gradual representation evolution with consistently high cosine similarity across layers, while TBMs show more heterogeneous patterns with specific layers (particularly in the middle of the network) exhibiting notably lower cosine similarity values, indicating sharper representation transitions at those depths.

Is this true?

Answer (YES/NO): NO